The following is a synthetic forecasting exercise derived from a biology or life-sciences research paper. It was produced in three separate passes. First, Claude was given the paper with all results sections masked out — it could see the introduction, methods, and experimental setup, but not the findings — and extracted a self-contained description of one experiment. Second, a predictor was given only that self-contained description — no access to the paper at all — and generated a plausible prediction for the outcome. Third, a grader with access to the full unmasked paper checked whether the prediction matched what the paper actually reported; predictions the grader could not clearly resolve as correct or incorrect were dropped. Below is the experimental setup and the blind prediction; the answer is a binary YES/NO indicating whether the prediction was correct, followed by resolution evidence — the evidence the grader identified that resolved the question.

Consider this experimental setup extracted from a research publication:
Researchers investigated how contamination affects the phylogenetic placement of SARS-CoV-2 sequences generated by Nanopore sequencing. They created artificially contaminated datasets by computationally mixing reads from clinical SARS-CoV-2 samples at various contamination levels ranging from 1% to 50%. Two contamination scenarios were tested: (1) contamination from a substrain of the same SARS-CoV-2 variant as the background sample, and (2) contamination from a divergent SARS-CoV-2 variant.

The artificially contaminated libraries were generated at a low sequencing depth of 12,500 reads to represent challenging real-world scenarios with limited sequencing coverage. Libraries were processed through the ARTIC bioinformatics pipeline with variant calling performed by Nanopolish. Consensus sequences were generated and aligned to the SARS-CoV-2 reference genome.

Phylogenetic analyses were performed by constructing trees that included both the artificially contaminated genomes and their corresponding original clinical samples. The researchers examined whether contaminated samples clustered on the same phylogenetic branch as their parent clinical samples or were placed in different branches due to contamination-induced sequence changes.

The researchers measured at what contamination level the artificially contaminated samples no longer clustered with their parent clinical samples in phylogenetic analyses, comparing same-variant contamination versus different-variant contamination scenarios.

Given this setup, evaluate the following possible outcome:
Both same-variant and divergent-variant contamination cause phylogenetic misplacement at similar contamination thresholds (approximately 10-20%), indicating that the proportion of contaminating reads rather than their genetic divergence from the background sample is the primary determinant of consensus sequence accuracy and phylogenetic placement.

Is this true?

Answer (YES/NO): NO